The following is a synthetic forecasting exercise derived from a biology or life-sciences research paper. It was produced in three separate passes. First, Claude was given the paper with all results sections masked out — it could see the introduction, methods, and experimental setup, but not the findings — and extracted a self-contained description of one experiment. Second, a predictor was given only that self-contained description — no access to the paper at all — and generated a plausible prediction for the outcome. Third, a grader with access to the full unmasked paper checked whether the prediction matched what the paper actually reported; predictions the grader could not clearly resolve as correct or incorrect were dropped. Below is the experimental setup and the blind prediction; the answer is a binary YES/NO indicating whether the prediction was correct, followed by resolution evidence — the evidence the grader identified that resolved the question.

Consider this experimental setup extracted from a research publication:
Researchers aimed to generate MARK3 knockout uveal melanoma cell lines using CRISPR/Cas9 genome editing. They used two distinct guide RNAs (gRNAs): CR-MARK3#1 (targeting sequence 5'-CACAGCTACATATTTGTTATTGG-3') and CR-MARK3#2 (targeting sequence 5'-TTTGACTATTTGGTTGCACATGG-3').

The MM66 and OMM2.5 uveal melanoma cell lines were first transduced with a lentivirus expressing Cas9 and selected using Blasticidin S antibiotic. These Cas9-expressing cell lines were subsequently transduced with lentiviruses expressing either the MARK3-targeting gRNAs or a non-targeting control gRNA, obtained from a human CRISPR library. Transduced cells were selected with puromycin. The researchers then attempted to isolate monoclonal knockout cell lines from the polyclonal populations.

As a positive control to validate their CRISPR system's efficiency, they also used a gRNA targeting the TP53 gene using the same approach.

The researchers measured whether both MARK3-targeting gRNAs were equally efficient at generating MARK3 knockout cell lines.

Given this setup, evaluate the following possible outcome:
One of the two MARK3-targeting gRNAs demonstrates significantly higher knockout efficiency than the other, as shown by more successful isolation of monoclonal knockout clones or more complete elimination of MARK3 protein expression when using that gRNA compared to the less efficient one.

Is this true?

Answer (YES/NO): YES